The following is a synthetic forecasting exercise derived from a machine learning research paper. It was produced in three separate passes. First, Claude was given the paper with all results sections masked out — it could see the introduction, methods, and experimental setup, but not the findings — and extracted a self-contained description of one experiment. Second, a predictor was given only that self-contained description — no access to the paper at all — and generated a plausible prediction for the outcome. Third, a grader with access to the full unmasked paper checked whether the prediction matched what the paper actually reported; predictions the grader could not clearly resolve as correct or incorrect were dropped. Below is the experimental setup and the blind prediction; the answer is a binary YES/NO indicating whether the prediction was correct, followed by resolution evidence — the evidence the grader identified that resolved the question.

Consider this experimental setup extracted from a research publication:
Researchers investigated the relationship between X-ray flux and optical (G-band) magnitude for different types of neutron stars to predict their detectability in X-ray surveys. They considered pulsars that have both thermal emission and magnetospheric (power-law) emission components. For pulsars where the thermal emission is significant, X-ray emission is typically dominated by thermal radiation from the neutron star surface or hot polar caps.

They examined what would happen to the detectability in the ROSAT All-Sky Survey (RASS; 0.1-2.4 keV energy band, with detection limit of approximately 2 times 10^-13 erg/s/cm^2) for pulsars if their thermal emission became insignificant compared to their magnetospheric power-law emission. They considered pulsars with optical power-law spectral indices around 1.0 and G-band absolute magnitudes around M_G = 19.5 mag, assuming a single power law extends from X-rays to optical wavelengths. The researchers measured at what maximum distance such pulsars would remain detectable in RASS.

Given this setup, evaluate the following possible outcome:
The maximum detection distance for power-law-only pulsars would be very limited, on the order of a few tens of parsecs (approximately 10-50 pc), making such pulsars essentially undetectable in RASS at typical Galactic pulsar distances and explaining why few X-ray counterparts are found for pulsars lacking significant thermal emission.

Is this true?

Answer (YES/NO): YES